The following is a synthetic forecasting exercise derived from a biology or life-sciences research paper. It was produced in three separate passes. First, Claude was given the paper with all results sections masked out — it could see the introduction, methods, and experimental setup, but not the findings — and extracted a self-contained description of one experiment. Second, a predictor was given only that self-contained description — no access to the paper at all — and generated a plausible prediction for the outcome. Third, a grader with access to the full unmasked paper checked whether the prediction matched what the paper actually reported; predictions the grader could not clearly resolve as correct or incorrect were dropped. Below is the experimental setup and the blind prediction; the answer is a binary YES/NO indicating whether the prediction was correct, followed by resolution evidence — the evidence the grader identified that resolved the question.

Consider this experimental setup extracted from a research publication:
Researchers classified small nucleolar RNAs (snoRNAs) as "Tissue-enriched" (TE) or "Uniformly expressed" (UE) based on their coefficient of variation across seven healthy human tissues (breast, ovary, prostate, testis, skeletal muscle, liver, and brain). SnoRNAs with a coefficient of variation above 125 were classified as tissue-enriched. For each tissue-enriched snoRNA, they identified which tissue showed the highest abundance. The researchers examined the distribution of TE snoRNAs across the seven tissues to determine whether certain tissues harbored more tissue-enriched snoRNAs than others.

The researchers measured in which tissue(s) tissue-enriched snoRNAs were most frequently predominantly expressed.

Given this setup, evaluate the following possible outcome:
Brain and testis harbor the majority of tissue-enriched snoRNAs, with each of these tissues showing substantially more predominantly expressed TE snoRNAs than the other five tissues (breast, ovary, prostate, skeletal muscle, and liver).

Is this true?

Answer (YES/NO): NO